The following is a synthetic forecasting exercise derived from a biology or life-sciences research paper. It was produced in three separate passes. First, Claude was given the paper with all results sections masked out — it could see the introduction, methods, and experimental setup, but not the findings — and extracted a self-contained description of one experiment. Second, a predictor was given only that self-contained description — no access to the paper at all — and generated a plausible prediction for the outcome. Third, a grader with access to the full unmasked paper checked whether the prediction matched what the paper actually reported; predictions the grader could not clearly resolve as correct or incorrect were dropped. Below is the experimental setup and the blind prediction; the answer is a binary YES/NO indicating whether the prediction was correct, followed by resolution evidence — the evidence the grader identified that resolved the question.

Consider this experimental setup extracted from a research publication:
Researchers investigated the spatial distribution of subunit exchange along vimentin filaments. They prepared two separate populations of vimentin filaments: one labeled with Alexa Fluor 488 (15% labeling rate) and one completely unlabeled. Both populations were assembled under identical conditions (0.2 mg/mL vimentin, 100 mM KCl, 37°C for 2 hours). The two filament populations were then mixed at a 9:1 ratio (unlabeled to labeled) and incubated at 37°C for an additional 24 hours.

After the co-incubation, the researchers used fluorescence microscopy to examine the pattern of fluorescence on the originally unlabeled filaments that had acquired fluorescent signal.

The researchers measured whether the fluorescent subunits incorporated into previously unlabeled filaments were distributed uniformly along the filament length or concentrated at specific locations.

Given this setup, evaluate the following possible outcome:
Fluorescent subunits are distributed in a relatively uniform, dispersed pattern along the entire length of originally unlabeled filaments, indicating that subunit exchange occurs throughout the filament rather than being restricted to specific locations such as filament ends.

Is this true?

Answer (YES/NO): YES